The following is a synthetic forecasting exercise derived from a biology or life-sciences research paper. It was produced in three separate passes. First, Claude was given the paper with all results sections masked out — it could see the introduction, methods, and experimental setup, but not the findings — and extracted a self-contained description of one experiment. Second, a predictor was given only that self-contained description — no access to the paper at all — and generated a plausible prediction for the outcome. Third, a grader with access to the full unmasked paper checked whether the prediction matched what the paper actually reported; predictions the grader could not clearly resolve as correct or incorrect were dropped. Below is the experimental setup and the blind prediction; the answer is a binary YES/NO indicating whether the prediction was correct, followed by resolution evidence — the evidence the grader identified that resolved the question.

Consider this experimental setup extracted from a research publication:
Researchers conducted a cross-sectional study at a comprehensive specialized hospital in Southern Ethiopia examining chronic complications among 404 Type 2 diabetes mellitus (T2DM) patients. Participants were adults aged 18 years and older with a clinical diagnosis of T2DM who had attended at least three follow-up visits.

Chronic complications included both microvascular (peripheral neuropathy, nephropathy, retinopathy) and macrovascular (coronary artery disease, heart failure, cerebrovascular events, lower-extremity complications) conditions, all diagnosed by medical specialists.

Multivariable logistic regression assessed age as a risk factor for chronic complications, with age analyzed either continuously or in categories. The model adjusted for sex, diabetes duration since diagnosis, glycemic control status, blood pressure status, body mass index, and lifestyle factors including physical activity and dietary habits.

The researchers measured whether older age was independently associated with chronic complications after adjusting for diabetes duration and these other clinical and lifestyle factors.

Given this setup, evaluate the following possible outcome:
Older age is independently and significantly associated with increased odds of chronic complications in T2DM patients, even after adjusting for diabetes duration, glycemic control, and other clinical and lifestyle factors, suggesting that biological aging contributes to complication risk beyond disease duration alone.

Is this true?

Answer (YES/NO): YES